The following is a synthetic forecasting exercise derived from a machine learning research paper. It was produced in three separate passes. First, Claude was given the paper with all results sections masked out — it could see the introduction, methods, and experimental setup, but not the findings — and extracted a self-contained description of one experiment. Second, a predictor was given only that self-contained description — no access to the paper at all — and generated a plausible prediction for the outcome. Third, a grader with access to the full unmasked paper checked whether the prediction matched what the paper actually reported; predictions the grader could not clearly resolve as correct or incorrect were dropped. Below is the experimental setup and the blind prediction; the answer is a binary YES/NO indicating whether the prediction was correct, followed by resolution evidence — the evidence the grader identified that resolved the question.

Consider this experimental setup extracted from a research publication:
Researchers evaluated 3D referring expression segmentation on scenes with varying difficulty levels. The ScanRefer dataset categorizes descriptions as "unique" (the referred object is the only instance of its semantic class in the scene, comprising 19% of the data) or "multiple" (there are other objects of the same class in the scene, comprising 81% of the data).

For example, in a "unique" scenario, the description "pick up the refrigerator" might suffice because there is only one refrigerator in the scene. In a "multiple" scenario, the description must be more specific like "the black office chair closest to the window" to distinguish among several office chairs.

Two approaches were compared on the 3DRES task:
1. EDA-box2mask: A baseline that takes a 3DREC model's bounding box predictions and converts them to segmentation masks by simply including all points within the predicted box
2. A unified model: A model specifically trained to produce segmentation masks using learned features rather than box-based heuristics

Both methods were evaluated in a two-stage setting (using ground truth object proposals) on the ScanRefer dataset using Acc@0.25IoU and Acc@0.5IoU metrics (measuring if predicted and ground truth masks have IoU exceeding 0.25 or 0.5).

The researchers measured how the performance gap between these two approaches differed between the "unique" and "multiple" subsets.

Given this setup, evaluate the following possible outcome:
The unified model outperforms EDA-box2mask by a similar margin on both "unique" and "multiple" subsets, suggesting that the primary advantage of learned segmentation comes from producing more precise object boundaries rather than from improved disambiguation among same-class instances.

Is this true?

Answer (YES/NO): NO